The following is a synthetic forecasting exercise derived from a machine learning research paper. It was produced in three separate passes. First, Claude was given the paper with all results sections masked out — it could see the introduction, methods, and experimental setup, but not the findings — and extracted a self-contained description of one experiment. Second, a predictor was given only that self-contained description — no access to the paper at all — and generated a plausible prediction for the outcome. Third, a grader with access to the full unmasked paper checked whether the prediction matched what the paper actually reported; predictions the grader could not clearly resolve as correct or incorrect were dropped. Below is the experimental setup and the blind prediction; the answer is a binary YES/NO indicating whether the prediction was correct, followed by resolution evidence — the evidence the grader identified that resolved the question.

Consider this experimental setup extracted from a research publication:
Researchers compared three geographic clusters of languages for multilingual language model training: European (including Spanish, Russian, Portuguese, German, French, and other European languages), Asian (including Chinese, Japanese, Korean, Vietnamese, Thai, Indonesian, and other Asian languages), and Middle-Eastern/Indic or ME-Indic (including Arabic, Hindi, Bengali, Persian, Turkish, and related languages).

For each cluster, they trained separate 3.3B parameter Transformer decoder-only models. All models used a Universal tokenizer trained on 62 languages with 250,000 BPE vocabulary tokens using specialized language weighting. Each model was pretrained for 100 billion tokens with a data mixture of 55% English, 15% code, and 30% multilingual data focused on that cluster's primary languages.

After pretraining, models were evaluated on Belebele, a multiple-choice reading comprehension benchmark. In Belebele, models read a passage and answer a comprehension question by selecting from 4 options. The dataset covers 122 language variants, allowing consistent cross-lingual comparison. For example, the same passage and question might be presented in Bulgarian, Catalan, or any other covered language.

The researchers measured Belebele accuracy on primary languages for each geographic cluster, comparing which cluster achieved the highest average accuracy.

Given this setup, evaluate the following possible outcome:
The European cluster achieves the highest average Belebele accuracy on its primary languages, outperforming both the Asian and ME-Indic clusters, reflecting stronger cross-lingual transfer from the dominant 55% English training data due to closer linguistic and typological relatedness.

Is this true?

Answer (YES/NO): YES